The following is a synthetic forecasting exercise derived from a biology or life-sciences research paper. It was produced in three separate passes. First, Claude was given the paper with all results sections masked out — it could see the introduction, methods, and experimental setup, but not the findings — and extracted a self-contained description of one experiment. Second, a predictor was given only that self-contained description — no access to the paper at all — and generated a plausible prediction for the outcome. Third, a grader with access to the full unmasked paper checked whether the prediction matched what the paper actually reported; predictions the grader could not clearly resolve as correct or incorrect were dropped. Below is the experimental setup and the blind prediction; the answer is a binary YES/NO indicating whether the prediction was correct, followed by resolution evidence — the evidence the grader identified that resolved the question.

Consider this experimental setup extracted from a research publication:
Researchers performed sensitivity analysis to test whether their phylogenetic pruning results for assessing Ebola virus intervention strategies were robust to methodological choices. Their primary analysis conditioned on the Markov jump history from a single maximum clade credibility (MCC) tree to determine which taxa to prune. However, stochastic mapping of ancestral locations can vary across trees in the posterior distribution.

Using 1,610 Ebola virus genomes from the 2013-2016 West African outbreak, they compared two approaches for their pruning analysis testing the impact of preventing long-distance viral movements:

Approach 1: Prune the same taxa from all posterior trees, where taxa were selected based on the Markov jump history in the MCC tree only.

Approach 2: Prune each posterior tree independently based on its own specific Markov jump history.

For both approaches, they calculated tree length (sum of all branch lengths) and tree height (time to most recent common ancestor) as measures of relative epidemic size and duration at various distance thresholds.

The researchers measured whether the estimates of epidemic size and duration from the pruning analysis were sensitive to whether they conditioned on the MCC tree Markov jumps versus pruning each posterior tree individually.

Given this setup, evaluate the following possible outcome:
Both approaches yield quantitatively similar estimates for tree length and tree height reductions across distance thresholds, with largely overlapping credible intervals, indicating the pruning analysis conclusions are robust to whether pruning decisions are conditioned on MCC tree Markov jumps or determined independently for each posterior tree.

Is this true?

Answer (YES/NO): NO